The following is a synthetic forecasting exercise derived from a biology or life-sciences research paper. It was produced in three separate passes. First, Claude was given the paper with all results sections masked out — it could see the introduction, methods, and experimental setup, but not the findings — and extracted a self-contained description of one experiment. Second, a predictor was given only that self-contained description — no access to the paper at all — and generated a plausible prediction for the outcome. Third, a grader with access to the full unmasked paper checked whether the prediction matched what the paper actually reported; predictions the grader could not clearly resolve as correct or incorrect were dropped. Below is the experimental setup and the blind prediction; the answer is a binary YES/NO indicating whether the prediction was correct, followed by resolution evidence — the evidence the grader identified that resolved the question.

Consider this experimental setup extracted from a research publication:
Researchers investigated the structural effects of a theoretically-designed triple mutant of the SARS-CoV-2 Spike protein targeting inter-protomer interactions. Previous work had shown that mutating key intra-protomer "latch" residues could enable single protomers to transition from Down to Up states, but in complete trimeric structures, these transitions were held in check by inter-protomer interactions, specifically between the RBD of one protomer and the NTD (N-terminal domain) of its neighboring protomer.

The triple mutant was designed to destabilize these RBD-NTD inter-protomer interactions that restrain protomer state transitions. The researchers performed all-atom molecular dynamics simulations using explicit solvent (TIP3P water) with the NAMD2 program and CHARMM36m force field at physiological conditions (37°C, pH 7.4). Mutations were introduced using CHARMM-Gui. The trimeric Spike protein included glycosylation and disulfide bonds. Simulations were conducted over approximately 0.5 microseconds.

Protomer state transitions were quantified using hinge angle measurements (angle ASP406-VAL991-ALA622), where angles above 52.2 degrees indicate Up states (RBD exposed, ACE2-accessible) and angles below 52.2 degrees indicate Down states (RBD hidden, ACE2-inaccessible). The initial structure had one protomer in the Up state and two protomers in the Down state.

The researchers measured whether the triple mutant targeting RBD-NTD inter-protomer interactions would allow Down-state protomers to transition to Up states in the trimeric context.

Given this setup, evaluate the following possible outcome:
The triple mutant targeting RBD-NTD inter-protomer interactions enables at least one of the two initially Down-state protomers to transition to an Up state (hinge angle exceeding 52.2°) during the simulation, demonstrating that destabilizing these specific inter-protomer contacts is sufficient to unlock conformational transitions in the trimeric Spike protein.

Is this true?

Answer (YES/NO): YES